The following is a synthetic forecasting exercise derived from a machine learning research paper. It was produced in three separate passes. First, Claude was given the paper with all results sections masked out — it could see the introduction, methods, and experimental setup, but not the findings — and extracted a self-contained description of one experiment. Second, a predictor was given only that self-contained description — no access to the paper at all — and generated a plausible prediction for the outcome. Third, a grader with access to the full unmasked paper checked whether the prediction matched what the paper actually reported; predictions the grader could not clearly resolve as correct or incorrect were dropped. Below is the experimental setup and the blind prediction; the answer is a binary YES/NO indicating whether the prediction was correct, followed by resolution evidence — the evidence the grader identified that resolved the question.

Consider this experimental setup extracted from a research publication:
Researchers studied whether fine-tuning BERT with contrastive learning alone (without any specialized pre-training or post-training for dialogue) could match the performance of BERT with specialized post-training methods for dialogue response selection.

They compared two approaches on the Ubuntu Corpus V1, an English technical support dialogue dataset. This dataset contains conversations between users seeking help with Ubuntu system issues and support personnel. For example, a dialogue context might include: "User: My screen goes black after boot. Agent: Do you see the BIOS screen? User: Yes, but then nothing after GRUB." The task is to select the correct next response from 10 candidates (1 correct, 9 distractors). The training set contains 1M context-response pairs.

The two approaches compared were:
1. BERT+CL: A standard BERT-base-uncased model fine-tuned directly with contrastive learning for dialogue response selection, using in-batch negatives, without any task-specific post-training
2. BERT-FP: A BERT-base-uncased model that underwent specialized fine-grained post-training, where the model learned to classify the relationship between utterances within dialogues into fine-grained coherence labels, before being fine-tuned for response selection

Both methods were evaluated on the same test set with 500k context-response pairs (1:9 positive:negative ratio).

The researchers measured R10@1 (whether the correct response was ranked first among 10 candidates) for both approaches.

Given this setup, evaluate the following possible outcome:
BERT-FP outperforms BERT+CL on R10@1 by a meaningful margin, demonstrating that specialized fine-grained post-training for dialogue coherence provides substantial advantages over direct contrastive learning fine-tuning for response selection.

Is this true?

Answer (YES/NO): YES